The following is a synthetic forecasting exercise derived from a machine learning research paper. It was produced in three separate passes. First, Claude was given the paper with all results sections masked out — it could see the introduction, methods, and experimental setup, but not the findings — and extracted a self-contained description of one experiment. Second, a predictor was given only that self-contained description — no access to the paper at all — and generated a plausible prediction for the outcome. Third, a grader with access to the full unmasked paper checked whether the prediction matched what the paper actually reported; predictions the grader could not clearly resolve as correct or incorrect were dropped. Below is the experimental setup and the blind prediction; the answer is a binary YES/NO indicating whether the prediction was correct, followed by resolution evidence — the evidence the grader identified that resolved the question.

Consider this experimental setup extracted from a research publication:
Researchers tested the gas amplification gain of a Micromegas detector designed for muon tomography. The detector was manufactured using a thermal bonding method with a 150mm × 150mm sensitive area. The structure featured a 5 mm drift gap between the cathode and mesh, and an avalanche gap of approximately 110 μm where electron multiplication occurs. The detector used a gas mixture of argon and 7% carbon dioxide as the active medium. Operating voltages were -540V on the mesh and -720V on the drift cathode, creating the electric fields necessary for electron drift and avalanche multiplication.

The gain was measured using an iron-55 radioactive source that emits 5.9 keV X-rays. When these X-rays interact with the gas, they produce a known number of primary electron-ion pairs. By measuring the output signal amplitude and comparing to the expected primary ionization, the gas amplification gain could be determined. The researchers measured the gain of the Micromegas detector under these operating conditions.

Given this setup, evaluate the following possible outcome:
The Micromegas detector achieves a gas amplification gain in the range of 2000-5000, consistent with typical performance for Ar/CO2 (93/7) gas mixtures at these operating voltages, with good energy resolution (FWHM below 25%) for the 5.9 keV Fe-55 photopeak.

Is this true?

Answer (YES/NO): NO